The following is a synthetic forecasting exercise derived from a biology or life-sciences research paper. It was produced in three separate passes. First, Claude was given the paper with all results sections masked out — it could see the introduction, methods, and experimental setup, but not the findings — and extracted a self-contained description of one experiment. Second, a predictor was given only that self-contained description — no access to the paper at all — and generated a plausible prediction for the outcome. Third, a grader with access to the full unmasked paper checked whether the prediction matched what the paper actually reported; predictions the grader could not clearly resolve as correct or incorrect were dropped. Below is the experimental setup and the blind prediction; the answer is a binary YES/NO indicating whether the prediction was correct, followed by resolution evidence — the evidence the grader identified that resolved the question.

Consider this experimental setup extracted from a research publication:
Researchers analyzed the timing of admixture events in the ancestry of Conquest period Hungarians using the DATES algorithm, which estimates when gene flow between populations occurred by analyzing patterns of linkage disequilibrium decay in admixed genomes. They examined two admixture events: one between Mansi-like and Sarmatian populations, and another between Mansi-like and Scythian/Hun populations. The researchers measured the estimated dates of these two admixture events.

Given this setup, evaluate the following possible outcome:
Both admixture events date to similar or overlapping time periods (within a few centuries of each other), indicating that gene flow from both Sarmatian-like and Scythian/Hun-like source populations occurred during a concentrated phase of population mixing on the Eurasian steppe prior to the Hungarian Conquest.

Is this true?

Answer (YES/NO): NO